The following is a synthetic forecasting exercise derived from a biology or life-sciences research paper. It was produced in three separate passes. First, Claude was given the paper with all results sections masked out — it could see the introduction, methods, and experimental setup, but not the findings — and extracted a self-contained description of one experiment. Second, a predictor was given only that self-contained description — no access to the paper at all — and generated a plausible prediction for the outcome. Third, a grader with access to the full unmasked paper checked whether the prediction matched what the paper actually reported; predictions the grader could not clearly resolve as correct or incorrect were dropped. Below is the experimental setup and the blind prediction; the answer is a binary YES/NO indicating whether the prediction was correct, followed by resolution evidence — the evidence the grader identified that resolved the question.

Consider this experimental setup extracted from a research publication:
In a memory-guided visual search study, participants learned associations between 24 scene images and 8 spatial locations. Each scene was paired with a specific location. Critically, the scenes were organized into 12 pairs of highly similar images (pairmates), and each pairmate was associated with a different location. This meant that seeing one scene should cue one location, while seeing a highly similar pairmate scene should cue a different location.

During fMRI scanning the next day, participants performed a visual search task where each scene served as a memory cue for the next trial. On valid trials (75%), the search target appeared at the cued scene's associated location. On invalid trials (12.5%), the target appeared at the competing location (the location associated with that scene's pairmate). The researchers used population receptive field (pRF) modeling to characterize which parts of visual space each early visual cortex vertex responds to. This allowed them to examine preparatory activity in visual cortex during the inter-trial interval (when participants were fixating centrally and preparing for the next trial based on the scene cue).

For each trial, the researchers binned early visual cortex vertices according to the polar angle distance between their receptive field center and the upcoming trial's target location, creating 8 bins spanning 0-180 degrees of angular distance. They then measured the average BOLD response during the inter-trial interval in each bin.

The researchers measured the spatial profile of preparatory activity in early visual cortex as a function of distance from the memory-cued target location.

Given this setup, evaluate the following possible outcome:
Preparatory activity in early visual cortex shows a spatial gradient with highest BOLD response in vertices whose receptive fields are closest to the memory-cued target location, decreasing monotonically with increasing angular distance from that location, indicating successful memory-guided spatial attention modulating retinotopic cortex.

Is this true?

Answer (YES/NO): YES